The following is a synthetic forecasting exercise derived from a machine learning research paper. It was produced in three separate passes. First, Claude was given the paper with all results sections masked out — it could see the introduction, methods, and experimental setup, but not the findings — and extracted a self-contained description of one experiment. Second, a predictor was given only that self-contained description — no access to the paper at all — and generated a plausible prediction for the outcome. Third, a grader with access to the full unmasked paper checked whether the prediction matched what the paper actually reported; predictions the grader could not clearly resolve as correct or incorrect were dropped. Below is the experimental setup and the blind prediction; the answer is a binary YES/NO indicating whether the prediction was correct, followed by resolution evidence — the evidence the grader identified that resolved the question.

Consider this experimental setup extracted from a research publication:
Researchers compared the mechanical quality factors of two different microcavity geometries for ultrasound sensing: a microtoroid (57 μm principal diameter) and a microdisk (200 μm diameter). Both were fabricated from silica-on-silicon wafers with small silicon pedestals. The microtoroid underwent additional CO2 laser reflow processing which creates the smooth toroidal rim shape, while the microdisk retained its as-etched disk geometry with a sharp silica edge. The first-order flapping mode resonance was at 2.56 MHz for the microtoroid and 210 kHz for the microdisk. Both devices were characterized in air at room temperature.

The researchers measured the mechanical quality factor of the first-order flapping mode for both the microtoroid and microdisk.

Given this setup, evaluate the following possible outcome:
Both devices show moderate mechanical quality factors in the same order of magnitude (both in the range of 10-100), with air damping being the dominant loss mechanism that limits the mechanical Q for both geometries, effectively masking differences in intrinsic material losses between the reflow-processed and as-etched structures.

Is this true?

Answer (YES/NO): NO